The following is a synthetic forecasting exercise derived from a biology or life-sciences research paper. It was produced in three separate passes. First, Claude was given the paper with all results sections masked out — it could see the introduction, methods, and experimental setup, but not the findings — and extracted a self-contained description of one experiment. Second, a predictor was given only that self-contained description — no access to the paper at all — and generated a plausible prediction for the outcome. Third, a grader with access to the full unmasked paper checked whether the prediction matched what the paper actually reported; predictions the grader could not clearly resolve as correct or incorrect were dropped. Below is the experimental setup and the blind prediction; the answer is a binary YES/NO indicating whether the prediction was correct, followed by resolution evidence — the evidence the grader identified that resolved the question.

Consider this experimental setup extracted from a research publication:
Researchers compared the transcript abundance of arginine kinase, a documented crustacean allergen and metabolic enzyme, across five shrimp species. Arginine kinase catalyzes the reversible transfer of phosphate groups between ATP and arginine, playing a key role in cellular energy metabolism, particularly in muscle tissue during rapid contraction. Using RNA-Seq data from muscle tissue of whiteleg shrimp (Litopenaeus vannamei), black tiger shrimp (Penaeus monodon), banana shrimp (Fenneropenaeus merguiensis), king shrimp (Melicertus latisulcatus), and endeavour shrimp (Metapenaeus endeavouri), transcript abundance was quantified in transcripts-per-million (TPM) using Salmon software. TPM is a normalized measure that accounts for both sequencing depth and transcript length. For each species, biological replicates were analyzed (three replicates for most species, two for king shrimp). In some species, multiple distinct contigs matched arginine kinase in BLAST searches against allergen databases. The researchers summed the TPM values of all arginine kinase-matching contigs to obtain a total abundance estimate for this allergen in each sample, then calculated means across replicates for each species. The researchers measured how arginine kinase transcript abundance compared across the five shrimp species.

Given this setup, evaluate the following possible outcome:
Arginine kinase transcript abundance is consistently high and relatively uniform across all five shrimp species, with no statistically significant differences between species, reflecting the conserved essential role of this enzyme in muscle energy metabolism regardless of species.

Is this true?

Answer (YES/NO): NO